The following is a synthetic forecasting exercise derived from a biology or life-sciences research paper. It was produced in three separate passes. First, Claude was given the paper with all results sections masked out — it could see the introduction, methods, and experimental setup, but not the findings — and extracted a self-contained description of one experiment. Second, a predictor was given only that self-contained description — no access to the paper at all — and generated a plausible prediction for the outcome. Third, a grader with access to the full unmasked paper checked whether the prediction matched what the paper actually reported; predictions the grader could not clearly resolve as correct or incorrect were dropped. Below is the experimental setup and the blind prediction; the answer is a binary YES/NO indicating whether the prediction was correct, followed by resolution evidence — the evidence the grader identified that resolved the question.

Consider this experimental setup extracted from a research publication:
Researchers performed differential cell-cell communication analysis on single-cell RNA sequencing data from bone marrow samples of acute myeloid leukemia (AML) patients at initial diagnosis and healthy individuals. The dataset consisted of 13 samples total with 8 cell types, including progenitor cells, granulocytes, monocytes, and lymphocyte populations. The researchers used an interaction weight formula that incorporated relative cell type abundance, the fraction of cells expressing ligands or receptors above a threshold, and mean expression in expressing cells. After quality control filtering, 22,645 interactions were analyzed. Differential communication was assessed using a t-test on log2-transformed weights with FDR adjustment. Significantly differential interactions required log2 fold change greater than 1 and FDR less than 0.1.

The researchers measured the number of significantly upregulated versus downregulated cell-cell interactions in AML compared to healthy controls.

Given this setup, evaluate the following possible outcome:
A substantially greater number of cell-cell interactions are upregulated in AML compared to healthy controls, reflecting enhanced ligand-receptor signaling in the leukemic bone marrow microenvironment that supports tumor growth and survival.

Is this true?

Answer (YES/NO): NO